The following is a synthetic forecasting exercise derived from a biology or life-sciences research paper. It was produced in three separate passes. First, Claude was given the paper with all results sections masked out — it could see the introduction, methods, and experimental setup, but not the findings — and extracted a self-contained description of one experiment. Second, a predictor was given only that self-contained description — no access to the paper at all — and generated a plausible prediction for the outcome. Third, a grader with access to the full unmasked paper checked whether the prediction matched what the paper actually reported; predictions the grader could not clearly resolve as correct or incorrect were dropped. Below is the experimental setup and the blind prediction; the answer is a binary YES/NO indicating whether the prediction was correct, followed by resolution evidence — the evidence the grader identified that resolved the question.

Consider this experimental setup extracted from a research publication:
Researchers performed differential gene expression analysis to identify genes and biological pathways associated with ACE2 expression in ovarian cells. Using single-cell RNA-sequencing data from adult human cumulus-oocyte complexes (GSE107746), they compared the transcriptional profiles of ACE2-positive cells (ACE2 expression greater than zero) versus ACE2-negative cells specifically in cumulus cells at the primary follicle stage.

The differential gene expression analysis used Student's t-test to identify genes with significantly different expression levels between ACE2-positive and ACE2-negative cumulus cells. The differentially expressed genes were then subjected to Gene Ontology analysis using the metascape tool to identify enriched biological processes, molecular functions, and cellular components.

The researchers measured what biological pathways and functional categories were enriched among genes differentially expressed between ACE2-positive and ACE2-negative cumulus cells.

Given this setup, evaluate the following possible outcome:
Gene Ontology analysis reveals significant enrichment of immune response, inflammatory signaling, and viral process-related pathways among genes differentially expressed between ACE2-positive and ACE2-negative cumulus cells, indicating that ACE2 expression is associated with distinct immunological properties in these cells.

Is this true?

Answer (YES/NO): NO